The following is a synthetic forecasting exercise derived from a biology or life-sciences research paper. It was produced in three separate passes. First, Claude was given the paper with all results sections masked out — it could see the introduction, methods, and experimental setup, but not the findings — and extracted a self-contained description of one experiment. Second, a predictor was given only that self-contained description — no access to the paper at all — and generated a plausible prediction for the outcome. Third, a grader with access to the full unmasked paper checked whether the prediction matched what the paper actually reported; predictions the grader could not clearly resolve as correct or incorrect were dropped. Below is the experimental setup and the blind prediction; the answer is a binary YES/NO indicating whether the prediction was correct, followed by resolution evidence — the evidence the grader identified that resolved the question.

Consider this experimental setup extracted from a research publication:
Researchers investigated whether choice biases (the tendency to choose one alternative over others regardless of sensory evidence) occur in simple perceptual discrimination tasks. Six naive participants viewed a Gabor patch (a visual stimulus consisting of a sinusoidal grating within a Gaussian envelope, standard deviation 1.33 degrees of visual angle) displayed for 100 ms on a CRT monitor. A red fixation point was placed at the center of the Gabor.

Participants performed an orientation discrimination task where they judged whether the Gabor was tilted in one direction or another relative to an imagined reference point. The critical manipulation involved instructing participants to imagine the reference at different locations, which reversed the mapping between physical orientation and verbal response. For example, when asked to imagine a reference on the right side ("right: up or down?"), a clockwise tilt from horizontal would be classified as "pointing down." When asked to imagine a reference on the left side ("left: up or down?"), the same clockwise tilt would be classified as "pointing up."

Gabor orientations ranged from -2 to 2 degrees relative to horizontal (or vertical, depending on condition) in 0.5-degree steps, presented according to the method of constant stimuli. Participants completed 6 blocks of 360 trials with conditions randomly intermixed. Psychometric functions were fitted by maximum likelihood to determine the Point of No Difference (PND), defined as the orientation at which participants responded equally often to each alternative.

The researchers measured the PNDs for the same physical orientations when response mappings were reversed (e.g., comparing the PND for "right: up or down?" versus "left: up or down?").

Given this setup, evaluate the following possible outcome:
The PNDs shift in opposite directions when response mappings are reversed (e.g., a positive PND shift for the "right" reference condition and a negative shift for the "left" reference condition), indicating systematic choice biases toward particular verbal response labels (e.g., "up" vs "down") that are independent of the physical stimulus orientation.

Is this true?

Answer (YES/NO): NO